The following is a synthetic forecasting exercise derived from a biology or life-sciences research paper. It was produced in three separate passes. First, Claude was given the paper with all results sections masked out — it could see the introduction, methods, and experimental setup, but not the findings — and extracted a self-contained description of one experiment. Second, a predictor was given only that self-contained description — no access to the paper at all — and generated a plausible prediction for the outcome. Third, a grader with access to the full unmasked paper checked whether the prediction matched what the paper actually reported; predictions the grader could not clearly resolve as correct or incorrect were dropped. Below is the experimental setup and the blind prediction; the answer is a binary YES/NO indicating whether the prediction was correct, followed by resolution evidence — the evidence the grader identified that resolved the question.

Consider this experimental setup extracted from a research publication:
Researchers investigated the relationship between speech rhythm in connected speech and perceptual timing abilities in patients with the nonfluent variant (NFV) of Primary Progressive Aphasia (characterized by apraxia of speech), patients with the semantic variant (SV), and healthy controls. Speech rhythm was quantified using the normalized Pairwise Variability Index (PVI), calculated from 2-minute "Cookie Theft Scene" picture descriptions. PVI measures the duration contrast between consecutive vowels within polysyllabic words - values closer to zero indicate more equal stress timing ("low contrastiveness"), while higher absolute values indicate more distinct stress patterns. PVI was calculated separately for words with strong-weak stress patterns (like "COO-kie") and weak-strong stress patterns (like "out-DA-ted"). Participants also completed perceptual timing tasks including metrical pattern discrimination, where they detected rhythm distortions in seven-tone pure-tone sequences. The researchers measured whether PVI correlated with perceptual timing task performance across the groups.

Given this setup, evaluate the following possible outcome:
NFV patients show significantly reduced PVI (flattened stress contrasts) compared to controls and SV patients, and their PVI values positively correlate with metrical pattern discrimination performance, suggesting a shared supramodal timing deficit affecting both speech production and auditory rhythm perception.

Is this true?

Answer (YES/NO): NO